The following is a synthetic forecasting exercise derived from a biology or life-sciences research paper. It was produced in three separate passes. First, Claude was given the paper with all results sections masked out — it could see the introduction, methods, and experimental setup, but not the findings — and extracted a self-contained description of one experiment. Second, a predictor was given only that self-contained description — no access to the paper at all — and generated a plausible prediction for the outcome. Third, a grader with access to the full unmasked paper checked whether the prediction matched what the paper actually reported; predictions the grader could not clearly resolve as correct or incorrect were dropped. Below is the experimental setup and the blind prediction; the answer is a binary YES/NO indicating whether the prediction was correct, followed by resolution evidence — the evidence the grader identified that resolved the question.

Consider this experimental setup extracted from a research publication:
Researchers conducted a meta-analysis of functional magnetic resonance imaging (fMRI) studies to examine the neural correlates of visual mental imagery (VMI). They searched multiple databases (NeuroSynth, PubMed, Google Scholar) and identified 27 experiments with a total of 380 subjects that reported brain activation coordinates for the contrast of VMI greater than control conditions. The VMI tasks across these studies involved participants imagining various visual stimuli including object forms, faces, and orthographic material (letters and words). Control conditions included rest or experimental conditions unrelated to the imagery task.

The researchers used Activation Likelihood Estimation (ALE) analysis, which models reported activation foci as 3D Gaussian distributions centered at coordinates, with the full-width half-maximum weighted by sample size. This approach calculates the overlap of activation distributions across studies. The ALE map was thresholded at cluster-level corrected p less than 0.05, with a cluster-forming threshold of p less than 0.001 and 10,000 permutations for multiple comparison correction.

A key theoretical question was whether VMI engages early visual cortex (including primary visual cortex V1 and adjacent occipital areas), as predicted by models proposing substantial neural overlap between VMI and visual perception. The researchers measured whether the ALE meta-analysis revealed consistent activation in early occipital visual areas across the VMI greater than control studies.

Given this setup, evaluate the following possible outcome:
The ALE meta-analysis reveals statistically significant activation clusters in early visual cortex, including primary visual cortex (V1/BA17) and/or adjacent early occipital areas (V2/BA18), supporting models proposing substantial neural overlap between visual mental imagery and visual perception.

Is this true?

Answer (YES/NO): NO